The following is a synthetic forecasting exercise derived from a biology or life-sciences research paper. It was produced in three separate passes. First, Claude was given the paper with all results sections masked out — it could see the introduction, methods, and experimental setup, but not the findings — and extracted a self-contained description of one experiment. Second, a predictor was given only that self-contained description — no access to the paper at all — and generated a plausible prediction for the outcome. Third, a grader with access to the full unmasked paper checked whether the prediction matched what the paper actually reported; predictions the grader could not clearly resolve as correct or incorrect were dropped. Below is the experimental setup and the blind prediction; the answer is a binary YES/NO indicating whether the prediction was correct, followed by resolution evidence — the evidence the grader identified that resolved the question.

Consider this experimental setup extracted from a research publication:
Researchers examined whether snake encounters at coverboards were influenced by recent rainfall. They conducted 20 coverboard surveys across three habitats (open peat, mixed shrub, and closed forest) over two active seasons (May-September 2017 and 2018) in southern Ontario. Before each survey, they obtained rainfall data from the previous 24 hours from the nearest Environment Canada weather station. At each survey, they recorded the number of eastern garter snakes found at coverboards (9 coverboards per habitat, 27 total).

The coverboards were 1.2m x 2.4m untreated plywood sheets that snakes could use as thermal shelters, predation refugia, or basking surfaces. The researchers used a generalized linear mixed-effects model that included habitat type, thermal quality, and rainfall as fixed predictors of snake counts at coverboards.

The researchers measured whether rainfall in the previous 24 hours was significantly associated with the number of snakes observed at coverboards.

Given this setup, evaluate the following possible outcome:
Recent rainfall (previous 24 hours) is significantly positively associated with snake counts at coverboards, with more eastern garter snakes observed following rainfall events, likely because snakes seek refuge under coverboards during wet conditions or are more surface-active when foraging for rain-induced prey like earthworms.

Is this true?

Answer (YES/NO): NO